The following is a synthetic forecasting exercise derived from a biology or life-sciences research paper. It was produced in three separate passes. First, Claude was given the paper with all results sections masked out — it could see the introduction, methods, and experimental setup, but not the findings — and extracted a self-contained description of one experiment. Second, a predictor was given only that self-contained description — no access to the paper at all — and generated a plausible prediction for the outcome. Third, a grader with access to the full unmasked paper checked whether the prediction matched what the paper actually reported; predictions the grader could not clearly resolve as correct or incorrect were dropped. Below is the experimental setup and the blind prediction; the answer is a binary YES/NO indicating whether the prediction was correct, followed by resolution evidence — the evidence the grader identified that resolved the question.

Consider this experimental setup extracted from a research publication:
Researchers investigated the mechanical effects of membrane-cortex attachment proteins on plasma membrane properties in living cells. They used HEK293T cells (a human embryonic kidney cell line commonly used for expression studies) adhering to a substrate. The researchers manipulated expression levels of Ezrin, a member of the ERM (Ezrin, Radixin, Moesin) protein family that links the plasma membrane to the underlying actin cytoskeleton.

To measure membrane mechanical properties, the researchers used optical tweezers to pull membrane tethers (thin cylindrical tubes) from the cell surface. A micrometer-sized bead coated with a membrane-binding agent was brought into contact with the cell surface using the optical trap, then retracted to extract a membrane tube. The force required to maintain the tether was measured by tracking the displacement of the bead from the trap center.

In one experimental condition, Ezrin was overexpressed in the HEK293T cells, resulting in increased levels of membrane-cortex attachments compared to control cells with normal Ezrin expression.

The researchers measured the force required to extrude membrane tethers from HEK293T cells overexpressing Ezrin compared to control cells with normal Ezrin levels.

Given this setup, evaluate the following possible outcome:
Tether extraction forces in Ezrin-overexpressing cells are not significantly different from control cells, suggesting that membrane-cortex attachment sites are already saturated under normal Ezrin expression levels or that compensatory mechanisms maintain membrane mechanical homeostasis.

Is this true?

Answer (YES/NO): NO